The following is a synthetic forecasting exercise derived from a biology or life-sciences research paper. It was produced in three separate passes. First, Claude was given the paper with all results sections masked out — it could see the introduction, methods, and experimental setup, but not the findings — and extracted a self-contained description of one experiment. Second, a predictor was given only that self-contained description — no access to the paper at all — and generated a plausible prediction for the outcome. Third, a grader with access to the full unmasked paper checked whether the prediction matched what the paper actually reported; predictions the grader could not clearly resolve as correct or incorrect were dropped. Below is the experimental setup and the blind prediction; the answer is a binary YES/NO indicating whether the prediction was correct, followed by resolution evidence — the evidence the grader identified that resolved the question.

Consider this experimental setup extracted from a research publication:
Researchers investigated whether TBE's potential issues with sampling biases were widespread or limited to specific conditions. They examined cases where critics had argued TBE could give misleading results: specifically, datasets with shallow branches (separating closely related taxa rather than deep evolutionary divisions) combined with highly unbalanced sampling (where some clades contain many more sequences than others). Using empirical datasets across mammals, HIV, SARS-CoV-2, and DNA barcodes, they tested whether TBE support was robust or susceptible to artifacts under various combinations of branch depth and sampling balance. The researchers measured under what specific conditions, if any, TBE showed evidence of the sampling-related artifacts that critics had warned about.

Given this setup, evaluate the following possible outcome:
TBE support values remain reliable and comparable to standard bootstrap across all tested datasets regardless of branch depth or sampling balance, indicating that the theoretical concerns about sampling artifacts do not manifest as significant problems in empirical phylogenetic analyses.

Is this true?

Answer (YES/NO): NO